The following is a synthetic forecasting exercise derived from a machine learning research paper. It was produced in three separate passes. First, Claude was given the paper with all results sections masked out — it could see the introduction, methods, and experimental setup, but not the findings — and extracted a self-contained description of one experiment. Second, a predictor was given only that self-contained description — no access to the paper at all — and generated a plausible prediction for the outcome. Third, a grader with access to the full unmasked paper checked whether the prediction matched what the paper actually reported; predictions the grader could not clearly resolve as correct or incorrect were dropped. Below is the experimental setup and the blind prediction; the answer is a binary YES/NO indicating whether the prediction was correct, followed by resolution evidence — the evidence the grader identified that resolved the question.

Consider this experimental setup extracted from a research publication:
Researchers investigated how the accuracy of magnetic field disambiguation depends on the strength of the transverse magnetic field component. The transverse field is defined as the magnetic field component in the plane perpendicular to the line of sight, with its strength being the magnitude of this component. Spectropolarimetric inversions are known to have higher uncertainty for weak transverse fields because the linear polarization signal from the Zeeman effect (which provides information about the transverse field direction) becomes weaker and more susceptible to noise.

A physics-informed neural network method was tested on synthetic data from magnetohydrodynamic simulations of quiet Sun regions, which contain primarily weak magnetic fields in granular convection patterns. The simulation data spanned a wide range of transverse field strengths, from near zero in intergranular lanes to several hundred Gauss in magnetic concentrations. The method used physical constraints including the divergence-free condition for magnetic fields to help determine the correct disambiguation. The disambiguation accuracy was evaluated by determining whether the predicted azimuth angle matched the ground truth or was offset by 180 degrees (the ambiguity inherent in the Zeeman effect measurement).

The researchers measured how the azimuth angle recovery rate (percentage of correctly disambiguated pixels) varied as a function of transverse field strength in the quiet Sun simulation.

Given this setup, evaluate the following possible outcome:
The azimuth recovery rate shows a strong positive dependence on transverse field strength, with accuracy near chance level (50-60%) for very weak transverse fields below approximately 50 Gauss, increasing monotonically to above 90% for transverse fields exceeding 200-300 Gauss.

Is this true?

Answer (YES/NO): NO